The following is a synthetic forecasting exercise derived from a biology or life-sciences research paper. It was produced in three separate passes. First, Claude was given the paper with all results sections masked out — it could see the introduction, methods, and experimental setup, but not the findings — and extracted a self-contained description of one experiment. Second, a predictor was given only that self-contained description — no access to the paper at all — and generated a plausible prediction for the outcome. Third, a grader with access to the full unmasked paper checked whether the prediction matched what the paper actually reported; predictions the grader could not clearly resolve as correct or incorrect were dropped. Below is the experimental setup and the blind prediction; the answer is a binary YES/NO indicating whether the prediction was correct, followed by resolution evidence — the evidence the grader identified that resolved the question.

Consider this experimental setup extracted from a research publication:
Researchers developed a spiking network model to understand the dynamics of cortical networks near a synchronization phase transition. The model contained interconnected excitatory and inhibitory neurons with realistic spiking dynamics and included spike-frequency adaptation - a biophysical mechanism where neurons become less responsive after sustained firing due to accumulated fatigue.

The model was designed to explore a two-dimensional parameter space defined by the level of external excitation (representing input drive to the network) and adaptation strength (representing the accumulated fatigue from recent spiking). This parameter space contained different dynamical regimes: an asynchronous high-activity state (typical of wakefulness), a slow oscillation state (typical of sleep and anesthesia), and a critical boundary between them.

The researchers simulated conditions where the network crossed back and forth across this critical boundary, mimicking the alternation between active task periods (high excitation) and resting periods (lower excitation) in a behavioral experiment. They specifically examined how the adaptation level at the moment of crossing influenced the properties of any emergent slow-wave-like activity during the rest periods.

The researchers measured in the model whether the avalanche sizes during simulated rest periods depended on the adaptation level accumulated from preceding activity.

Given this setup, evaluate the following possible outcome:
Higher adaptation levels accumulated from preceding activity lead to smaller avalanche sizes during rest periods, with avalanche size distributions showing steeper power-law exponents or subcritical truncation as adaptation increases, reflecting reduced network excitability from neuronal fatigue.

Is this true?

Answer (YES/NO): NO